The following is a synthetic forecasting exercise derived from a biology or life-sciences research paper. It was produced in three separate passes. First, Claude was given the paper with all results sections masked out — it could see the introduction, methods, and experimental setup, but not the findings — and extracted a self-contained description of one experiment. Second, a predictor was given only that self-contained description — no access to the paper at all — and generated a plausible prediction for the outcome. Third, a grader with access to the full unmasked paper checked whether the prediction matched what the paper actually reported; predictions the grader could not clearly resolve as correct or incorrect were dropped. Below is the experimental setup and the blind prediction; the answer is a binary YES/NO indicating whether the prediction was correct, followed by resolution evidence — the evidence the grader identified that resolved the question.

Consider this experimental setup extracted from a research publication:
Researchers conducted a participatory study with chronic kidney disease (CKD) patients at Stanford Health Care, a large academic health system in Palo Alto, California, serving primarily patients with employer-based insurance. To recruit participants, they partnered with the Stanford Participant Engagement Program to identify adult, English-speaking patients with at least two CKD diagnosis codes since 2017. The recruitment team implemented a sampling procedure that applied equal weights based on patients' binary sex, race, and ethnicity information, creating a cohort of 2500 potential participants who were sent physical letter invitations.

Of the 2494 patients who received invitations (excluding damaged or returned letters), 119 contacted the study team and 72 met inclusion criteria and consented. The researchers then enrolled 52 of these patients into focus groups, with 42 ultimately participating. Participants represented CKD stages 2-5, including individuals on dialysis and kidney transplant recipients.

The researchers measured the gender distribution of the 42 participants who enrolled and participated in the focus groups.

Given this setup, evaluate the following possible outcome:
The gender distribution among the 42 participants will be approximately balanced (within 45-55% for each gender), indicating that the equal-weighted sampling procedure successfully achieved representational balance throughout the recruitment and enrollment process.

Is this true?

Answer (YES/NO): NO